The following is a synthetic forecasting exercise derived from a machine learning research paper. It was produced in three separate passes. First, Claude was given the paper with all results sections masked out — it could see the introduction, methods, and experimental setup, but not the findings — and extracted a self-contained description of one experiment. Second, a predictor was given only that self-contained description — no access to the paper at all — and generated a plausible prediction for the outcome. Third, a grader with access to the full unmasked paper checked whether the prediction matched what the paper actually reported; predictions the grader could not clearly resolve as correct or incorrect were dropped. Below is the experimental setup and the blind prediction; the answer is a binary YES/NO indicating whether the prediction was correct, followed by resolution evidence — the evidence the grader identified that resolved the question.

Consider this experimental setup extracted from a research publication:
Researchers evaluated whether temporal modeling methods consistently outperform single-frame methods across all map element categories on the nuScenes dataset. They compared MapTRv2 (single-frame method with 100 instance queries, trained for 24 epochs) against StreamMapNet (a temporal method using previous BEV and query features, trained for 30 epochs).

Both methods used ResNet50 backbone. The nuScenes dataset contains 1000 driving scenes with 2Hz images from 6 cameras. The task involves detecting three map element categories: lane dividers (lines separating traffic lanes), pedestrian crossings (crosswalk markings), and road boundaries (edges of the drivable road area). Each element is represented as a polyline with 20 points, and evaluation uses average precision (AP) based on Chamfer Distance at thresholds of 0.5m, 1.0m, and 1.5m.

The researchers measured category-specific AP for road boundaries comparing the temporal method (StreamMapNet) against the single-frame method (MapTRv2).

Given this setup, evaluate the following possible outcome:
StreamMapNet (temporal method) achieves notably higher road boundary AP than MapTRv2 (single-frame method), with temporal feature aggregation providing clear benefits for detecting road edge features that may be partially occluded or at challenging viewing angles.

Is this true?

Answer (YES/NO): NO